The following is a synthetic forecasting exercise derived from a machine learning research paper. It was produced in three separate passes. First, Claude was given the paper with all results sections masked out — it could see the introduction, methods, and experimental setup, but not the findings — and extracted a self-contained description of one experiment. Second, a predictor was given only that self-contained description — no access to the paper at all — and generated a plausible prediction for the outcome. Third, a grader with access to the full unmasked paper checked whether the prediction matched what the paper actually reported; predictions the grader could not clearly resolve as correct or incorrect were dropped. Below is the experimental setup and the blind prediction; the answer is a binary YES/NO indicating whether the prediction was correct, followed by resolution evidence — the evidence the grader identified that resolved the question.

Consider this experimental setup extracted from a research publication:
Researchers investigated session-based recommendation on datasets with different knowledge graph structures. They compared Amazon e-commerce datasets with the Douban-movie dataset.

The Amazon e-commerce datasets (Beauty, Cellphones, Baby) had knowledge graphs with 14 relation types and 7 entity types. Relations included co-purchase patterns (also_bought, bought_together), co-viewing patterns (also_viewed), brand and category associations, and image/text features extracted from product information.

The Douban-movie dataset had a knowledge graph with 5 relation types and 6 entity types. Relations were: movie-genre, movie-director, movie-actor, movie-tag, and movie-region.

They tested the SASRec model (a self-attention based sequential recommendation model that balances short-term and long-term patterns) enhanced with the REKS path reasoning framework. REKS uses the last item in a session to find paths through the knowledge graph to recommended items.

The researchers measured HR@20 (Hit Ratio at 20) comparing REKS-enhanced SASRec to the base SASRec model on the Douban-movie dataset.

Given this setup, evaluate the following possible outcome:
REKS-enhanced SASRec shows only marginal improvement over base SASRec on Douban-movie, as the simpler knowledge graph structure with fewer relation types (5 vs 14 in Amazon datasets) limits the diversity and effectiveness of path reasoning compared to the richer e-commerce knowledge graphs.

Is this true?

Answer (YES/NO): NO